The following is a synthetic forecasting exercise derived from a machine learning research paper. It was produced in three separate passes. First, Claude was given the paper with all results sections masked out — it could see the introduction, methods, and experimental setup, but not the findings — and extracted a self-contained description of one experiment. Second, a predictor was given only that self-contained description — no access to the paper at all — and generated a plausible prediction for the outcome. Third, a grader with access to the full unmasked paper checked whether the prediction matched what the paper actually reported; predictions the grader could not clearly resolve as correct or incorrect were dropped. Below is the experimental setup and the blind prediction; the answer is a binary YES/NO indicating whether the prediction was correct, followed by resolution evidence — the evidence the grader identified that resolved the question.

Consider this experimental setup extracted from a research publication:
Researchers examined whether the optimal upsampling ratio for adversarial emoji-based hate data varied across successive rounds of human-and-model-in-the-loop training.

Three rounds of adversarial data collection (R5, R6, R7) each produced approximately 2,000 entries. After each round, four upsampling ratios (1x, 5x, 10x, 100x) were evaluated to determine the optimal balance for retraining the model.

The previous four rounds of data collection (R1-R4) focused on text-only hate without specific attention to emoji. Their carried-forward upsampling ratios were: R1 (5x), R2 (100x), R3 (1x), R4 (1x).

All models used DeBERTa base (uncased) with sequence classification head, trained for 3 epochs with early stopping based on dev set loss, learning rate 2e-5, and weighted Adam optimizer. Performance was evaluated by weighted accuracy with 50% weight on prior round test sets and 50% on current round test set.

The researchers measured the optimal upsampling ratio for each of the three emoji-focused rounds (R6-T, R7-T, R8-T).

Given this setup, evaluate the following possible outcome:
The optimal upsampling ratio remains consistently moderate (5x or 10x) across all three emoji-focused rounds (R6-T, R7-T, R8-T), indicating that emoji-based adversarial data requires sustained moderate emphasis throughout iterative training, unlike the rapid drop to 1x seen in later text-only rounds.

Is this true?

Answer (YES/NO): NO